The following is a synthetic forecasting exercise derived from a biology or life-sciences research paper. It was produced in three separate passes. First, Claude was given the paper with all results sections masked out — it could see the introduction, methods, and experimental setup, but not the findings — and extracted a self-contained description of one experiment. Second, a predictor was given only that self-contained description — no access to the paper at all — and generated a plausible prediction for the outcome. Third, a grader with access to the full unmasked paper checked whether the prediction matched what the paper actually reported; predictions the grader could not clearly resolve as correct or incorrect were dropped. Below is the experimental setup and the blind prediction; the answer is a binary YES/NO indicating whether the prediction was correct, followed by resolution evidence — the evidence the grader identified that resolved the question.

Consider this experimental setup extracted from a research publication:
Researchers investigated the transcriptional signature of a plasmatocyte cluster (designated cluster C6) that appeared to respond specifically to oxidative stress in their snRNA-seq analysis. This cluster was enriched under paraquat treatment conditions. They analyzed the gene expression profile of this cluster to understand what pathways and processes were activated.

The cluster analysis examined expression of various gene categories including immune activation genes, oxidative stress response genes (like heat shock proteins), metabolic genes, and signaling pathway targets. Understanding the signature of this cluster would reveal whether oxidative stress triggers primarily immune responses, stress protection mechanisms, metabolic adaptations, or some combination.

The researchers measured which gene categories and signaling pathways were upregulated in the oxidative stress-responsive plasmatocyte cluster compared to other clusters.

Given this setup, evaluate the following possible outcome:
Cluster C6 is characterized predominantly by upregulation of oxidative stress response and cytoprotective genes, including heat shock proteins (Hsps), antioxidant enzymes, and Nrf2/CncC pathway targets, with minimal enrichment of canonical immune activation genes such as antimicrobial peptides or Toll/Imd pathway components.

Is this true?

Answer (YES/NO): NO